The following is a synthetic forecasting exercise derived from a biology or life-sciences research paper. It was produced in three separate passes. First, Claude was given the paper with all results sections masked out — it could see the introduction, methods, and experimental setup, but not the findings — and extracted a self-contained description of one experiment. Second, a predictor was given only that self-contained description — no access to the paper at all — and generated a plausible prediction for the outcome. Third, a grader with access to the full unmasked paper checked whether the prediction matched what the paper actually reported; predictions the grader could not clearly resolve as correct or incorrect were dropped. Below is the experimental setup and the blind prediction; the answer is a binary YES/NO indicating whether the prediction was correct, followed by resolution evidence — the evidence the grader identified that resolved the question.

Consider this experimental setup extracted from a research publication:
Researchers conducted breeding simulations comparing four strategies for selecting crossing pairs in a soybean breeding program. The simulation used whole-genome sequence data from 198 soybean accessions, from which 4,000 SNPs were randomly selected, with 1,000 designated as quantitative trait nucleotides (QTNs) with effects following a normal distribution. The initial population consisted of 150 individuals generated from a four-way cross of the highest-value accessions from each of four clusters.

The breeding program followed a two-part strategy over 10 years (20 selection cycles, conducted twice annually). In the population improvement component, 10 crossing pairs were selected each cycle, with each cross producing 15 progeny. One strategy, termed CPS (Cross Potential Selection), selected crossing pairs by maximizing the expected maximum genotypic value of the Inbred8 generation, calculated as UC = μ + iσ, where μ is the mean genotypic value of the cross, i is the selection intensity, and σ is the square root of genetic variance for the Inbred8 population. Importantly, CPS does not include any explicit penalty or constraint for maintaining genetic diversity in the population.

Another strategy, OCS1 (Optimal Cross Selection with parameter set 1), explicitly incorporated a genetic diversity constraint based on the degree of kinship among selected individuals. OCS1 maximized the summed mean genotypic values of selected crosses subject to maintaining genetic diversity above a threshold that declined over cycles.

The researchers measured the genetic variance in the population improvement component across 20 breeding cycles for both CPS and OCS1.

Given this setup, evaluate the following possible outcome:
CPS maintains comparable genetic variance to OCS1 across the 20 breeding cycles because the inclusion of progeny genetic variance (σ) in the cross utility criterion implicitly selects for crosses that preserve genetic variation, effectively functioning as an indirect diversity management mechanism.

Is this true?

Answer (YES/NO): NO